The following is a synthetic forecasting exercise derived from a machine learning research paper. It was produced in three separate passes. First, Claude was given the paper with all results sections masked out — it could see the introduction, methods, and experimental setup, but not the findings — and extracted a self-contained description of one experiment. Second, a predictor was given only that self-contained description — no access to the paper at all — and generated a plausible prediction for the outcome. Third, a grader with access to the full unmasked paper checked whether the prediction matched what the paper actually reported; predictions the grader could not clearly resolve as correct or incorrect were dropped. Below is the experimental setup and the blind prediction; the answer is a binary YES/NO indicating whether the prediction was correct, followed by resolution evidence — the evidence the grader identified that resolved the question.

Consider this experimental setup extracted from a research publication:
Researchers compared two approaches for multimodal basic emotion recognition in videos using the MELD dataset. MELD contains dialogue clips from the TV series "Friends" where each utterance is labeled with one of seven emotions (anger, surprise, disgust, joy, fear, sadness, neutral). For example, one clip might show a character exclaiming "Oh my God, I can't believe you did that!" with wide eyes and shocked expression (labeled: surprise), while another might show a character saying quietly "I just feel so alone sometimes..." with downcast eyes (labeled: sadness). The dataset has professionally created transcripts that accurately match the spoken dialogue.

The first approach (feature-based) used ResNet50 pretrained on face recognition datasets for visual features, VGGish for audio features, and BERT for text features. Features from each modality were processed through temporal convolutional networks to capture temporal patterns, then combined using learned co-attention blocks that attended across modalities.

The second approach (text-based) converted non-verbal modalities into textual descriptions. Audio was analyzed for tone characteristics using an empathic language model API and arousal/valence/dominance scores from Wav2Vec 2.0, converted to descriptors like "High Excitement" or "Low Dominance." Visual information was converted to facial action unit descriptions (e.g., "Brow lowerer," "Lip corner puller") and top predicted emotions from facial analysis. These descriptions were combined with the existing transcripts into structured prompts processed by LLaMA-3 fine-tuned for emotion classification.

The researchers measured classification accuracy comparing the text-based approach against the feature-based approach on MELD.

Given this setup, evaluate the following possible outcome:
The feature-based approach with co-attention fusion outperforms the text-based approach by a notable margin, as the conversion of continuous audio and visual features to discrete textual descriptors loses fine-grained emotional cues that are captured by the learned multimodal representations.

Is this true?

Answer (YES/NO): NO